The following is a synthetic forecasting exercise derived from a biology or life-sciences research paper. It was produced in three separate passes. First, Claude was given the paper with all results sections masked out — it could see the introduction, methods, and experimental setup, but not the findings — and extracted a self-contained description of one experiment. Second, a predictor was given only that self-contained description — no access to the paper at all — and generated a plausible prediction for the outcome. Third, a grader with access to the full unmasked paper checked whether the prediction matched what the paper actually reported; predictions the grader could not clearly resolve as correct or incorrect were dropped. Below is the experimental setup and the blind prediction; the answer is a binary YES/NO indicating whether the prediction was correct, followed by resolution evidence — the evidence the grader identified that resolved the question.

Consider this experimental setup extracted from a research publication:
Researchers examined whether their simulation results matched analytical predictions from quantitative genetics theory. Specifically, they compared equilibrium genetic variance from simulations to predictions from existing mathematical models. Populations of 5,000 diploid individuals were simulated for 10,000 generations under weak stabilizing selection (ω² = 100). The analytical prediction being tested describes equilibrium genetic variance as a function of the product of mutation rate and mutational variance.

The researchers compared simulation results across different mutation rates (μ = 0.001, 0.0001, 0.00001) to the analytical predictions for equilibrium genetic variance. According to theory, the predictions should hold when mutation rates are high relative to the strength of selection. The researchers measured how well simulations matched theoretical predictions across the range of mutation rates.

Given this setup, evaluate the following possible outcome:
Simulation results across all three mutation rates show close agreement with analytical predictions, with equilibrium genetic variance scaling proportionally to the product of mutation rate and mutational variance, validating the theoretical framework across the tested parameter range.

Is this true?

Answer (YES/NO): NO